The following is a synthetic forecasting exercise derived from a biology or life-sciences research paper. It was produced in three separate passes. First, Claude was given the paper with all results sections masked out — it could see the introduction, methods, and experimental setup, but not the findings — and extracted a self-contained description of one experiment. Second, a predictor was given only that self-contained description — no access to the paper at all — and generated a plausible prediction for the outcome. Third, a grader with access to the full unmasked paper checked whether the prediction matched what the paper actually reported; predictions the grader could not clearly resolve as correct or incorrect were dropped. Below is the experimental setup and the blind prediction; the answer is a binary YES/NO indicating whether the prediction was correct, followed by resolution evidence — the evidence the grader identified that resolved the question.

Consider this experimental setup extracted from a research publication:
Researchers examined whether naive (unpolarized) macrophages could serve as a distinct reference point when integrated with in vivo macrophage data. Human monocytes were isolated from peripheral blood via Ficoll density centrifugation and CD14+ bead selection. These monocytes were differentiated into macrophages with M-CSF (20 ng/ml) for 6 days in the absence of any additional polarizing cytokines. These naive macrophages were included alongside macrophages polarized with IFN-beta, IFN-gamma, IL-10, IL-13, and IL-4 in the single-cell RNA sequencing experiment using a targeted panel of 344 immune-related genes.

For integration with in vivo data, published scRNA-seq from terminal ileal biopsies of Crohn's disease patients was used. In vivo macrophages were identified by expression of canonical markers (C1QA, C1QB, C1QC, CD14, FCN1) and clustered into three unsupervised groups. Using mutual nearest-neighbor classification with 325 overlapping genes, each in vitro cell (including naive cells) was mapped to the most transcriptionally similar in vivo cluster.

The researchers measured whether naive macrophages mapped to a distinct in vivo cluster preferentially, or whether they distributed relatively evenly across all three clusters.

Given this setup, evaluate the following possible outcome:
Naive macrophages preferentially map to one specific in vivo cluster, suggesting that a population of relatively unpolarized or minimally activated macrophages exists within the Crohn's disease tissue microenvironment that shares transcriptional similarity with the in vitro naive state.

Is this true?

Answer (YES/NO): NO